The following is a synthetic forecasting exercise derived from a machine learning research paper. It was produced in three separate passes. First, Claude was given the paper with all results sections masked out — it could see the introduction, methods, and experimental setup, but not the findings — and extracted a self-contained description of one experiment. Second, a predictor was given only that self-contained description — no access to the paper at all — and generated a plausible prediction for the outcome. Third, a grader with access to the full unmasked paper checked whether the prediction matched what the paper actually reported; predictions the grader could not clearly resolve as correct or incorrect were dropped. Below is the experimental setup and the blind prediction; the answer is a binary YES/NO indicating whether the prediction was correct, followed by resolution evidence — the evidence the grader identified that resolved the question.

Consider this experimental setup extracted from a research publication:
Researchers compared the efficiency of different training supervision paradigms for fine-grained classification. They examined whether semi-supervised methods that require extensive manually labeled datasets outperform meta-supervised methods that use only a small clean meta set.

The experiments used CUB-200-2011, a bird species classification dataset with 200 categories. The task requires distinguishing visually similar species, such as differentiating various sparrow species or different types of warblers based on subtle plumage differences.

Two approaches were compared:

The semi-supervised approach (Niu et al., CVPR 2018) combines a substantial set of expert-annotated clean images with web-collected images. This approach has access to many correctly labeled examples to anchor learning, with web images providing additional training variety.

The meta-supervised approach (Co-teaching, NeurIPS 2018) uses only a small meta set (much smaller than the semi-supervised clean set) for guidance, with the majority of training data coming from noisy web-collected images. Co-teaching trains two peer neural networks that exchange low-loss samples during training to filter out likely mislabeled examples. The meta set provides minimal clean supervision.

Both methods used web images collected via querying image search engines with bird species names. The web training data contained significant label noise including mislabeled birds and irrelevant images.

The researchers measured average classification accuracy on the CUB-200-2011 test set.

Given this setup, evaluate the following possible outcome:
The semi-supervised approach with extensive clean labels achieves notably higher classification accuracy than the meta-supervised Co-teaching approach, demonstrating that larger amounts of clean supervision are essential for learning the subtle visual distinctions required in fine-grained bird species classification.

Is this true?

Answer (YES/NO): NO